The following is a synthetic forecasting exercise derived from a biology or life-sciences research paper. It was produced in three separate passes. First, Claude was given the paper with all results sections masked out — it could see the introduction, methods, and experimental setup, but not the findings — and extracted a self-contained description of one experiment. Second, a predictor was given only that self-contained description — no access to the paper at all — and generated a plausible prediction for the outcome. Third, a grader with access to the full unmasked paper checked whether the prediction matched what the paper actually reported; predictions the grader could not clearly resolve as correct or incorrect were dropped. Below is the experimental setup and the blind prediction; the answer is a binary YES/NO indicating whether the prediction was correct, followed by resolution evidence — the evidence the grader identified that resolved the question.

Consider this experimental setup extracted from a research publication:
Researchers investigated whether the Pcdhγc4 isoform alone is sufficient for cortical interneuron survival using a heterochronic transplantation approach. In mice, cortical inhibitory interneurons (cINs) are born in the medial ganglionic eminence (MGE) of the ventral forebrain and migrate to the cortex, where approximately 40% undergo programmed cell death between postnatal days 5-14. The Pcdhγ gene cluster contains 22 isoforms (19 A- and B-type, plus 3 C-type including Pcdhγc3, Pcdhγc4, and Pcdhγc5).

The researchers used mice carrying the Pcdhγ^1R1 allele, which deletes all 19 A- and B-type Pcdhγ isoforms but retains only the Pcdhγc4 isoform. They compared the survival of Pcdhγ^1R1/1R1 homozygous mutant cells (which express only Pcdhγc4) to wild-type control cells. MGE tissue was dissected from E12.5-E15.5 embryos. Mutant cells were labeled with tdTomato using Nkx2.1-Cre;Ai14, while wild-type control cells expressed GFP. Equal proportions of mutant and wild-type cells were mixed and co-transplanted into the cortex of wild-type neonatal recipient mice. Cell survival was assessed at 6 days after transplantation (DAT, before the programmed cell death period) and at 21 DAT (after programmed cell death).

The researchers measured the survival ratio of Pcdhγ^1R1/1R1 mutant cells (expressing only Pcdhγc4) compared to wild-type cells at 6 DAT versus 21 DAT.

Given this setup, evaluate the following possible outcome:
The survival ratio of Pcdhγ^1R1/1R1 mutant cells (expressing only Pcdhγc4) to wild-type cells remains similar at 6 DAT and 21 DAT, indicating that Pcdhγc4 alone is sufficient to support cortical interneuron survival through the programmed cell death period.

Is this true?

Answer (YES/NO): YES